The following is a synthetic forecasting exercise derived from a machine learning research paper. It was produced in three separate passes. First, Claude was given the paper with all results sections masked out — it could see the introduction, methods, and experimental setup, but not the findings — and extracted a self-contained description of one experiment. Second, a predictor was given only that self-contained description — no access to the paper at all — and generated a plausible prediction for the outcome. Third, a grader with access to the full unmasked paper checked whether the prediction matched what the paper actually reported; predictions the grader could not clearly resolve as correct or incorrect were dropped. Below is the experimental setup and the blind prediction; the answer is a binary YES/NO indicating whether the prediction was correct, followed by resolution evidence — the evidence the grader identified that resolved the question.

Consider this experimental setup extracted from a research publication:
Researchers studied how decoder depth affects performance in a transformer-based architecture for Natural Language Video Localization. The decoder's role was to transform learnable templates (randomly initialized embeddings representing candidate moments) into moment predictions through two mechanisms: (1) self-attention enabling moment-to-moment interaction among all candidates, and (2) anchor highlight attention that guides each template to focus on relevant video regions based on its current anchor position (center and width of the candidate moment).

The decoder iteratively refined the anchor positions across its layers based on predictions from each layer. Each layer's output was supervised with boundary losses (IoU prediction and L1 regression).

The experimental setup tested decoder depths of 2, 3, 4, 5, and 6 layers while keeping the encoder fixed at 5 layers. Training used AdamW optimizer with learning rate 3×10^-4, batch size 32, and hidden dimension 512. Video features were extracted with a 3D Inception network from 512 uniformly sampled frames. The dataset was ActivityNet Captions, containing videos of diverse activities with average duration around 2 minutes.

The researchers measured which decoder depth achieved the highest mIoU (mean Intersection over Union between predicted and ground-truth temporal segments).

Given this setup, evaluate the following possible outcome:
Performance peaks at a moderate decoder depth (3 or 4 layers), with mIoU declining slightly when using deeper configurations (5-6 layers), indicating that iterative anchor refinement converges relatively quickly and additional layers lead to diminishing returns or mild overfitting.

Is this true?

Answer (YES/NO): NO